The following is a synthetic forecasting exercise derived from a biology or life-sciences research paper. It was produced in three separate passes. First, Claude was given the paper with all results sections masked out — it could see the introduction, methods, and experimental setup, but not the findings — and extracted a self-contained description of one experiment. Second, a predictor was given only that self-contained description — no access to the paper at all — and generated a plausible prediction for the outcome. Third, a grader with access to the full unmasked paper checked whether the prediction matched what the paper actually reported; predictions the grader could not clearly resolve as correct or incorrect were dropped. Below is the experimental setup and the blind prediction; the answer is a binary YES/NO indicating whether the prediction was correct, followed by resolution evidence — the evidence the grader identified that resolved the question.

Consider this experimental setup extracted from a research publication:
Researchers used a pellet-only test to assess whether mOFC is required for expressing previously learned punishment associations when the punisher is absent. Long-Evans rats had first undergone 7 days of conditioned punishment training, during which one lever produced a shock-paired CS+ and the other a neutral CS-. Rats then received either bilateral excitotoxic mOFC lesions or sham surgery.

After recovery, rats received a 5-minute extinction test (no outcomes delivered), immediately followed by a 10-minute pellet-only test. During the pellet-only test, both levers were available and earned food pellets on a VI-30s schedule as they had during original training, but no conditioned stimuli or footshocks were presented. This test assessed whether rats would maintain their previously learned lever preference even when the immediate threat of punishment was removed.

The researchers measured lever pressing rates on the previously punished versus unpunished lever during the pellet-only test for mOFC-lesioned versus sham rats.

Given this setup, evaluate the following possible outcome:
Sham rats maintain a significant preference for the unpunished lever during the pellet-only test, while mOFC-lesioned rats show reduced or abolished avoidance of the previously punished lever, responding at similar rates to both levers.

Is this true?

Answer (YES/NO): YES